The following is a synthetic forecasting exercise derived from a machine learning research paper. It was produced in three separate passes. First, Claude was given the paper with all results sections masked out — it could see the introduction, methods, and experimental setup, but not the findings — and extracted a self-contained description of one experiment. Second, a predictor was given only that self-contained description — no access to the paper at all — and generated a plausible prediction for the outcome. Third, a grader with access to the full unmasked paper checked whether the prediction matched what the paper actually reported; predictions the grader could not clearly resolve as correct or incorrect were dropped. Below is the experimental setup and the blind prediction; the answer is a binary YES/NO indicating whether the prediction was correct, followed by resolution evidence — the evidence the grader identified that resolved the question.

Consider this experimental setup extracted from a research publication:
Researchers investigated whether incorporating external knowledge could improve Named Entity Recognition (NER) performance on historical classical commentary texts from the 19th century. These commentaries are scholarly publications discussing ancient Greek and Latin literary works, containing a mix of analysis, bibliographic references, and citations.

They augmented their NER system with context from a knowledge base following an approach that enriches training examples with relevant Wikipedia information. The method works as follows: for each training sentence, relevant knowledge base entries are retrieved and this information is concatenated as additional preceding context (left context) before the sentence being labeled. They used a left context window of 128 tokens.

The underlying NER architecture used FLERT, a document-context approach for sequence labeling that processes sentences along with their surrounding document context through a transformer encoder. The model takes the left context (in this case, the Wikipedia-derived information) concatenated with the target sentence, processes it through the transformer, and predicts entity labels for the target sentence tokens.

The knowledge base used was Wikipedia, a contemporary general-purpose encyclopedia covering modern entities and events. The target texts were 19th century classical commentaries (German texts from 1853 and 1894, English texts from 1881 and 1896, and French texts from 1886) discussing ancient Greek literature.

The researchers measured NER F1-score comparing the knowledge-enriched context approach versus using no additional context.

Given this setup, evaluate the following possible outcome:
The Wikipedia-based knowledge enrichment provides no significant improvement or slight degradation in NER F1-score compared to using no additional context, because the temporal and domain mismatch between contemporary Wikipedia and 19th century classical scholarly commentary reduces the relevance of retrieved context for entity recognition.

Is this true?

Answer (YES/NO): YES